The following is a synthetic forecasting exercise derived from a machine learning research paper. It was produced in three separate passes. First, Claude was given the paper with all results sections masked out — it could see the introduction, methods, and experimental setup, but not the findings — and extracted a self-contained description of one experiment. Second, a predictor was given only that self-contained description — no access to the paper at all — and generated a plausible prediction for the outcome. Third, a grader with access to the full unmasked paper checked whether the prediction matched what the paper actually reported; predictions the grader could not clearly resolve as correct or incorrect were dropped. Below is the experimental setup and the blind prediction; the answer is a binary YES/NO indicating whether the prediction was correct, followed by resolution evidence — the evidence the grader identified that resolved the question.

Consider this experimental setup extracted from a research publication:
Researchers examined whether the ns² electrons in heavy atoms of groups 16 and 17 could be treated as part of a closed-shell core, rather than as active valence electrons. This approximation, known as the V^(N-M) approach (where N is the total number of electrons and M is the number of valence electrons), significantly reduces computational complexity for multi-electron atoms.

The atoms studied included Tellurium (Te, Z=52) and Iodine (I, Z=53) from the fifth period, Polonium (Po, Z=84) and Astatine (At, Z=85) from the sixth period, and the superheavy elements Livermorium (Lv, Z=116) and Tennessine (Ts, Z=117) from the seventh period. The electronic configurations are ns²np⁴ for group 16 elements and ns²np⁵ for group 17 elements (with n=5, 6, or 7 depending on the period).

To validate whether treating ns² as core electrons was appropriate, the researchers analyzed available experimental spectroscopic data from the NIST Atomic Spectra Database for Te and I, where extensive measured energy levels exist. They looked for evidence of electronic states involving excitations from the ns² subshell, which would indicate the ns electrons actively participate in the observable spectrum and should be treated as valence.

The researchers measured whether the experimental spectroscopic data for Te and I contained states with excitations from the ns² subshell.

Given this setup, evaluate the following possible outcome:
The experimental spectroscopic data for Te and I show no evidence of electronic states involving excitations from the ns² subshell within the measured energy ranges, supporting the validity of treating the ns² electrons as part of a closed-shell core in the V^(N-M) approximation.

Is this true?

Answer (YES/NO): YES